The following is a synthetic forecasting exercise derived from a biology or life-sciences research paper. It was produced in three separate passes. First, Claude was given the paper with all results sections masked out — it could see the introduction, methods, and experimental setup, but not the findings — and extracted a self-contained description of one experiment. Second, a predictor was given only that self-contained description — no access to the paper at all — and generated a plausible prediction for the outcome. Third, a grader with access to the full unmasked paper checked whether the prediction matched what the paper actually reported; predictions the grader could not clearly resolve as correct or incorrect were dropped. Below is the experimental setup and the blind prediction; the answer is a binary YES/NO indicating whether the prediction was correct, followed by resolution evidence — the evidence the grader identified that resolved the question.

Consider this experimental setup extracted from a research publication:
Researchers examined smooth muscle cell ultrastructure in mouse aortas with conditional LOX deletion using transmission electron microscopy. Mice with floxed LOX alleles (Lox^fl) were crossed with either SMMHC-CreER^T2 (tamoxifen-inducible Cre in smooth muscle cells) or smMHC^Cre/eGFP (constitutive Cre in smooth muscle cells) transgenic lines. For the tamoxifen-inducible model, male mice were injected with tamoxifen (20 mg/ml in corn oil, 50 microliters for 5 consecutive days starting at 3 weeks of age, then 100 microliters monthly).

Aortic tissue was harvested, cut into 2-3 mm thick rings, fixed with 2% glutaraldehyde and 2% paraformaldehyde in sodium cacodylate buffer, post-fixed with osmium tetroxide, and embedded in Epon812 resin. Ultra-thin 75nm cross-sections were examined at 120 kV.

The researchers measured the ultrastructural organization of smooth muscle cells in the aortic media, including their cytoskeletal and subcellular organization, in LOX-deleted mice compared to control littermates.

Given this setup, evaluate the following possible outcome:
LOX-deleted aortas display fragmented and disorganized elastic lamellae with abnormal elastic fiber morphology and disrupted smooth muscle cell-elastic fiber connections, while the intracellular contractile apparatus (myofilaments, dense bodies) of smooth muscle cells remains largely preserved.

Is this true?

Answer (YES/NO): NO